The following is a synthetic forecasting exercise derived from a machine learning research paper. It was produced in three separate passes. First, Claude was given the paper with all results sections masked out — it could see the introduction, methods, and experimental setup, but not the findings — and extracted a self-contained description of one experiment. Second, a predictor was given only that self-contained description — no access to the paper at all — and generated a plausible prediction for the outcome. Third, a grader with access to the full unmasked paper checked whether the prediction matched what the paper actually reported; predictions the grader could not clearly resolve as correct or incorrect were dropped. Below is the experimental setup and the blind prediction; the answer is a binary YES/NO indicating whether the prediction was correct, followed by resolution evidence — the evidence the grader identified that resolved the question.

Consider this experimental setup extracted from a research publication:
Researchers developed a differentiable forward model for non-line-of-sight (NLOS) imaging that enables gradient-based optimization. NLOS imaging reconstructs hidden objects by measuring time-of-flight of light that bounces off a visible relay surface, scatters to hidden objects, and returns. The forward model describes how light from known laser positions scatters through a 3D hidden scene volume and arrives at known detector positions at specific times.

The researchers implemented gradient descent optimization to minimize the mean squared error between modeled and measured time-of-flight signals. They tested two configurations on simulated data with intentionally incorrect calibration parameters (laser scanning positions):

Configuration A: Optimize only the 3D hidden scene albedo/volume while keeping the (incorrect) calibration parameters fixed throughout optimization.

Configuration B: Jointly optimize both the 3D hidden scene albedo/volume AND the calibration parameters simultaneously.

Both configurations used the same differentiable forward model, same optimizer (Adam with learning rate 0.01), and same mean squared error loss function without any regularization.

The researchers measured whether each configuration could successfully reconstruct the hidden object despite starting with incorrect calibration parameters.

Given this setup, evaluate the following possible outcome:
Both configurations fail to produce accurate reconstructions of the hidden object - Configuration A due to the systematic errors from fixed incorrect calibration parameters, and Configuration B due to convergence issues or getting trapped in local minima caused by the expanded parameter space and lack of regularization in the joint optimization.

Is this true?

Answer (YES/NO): NO